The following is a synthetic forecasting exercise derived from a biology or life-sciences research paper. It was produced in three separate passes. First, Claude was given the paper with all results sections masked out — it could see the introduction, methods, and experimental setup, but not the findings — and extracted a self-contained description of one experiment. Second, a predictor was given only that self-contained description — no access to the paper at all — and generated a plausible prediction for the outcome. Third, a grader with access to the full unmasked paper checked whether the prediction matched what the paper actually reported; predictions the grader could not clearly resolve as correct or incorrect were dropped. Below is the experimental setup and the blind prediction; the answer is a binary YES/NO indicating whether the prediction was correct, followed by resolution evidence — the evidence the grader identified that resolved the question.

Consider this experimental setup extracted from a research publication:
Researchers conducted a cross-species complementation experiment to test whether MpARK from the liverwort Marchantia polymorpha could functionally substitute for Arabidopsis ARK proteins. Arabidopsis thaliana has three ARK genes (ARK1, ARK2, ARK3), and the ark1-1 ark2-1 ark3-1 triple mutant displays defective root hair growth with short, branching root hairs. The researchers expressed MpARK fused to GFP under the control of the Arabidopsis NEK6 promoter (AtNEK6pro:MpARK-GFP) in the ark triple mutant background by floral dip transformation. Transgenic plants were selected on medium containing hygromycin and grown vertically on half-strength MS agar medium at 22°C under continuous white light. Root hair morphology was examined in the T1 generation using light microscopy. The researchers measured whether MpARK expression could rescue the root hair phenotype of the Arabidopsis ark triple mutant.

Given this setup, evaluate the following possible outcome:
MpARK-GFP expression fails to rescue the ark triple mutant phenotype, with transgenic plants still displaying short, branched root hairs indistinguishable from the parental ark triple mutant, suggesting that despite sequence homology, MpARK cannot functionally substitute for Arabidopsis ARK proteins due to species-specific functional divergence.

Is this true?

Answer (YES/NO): NO